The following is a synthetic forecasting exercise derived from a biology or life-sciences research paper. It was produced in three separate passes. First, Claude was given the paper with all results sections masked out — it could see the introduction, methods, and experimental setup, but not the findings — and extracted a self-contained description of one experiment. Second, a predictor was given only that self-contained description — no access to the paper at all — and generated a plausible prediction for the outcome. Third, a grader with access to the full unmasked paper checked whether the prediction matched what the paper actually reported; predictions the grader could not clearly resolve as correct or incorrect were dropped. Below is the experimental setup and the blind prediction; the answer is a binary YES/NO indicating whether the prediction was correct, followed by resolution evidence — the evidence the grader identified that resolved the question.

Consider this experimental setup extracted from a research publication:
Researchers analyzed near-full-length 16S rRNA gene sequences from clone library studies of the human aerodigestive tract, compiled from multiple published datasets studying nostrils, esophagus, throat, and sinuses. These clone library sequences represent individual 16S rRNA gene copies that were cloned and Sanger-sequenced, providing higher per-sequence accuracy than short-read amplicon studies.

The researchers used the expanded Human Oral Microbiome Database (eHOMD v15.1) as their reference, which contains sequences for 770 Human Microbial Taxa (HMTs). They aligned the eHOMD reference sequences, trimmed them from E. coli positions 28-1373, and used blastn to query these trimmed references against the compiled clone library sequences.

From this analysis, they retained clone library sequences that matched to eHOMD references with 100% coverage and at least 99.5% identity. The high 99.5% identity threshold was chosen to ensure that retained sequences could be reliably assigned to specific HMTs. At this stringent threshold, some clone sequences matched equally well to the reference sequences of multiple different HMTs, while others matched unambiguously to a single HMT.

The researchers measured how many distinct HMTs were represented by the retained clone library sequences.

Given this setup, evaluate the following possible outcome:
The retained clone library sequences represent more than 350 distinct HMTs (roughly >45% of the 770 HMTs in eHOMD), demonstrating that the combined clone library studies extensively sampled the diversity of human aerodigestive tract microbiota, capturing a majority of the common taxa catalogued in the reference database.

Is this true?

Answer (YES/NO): YES